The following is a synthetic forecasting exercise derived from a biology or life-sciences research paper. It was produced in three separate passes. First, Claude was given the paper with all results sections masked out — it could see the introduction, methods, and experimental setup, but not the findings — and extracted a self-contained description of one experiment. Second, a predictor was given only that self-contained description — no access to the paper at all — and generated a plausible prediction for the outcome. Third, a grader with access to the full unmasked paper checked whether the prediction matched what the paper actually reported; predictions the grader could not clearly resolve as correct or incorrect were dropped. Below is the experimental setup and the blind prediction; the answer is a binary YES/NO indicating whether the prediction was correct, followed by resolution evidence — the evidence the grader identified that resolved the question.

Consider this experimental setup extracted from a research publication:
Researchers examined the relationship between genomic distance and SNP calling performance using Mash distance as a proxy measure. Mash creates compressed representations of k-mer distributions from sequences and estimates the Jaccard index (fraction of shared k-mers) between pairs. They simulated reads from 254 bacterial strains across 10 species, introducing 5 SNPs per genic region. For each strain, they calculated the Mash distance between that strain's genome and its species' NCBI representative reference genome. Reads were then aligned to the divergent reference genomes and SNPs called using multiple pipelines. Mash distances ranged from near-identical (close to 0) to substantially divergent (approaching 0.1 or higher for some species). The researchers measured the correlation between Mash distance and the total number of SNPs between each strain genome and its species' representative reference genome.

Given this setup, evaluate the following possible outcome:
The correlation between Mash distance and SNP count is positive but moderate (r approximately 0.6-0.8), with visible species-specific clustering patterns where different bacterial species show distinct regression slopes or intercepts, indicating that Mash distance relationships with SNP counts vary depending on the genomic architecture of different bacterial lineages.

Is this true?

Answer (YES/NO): NO